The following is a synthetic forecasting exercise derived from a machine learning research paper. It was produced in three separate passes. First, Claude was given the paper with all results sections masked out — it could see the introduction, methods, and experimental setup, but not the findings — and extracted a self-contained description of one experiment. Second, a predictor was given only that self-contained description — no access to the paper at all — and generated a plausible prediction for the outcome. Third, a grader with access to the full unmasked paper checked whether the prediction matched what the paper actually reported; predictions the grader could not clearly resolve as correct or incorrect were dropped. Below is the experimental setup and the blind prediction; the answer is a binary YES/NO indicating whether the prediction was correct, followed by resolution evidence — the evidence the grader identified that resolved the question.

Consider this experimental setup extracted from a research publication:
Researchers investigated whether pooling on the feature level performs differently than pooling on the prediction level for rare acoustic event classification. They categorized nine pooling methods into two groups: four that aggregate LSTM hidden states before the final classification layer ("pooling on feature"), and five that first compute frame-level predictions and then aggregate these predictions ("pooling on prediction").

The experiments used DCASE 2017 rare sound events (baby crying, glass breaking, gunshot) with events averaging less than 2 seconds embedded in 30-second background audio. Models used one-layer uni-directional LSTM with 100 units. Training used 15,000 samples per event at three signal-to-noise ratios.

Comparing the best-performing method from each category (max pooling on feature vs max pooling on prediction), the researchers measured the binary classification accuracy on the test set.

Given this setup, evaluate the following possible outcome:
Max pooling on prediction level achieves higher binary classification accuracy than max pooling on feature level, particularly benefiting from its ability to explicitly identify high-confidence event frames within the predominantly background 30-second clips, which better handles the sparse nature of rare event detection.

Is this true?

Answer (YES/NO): YES